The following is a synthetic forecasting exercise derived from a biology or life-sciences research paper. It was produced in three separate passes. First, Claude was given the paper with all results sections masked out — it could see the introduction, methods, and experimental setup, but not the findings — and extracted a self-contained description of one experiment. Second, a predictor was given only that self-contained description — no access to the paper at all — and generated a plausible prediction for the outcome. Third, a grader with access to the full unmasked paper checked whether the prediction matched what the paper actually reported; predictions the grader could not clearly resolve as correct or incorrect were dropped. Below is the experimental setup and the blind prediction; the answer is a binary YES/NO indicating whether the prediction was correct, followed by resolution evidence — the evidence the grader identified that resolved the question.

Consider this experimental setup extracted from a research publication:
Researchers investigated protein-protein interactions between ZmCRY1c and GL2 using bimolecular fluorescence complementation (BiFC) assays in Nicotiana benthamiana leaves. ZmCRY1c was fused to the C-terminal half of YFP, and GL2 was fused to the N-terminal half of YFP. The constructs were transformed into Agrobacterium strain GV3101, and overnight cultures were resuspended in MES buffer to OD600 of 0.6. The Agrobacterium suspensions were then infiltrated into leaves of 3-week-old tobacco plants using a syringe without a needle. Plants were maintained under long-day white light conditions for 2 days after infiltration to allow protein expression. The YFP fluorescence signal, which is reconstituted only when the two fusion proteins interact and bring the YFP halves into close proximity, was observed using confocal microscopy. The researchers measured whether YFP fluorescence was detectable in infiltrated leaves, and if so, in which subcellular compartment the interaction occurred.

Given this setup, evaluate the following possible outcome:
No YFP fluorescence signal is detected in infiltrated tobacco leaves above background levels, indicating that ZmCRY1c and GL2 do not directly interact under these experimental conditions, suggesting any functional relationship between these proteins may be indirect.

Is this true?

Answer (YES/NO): NO